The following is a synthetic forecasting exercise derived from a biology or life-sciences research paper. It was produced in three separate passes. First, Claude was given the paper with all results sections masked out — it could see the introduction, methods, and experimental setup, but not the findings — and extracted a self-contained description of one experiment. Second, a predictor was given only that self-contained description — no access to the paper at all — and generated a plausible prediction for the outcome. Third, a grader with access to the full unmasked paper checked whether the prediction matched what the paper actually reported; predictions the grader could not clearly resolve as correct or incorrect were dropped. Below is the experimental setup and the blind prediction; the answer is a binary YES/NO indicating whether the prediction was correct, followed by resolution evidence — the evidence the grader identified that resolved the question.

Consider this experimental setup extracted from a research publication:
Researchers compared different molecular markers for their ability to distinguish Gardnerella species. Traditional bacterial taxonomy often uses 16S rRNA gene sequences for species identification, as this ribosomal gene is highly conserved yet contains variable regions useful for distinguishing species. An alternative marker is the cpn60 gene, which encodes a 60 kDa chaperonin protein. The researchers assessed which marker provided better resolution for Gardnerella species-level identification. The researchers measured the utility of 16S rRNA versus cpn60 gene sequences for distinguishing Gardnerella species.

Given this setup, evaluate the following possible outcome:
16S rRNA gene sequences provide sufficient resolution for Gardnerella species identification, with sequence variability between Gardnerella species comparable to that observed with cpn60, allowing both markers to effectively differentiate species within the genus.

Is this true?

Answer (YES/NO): NO